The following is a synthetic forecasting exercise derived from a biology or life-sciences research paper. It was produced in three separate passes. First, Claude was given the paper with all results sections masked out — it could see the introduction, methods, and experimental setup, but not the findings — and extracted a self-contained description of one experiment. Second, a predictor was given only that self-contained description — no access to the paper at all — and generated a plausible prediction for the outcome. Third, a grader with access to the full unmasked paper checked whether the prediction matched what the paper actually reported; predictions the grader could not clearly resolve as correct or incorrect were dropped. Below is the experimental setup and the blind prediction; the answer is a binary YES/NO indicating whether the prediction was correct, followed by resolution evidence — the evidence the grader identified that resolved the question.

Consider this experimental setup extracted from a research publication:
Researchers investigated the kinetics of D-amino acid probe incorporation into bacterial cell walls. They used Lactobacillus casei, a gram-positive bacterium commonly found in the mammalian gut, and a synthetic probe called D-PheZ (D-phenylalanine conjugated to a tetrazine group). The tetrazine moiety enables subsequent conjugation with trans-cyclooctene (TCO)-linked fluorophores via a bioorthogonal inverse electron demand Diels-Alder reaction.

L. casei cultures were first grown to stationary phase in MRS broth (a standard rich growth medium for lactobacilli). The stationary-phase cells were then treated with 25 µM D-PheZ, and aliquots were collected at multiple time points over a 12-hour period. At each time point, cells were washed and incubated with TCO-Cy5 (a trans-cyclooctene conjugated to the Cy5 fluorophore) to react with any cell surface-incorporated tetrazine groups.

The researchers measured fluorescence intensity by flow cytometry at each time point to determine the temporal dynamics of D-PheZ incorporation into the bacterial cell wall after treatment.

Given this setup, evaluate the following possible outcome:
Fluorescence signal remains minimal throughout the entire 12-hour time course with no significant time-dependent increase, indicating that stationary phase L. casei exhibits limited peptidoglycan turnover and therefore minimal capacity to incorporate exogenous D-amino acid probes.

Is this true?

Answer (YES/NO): NO